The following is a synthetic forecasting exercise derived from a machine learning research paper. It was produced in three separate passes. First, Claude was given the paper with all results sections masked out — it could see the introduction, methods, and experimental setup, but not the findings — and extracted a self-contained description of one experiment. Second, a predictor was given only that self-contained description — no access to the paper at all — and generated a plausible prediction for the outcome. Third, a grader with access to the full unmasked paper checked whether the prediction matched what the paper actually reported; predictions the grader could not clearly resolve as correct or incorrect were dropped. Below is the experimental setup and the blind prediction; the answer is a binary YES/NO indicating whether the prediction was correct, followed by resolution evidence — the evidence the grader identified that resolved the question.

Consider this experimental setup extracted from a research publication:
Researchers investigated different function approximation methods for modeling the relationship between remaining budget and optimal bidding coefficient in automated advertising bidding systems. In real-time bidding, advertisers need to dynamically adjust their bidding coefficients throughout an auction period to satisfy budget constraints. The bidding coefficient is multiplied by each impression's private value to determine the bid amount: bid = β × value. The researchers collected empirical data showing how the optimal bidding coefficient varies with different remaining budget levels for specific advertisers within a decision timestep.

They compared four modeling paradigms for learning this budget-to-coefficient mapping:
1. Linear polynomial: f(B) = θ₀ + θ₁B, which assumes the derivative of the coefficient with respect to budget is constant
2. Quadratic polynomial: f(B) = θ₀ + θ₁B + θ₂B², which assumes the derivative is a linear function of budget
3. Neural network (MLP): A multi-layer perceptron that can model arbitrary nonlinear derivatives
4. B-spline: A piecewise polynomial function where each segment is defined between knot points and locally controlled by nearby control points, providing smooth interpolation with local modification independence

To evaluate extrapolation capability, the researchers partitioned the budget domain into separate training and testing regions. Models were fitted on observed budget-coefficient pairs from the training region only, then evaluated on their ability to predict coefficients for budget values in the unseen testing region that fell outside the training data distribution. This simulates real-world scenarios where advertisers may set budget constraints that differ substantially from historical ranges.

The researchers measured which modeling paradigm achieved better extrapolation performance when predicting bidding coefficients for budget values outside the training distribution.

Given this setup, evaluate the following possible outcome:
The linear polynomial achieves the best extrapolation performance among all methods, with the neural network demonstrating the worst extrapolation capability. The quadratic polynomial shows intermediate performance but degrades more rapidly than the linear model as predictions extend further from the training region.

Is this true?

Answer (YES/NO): NO